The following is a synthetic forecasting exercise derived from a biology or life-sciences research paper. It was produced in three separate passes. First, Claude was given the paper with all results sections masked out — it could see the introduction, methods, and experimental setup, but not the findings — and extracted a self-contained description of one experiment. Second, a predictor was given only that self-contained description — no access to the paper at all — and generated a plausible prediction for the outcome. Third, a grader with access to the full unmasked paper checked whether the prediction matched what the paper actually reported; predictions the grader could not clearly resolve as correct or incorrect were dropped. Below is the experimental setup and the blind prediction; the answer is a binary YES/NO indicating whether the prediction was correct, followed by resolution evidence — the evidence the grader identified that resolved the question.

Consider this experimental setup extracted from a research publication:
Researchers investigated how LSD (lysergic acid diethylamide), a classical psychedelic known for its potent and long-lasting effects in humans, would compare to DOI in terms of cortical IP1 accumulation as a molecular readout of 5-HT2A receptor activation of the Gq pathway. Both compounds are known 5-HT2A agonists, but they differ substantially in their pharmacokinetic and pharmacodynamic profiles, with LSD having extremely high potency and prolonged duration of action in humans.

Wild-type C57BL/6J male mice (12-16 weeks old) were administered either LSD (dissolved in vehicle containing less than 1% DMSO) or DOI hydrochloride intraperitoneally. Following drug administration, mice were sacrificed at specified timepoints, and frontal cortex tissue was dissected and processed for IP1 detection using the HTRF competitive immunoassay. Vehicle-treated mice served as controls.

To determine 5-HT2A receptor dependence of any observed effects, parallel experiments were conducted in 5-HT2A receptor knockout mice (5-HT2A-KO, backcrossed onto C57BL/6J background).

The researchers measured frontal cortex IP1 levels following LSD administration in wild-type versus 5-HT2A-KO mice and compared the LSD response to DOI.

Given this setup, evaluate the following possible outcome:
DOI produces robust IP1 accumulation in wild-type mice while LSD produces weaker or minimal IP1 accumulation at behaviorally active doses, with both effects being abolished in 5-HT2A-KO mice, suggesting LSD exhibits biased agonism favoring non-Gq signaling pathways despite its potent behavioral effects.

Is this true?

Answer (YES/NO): NO